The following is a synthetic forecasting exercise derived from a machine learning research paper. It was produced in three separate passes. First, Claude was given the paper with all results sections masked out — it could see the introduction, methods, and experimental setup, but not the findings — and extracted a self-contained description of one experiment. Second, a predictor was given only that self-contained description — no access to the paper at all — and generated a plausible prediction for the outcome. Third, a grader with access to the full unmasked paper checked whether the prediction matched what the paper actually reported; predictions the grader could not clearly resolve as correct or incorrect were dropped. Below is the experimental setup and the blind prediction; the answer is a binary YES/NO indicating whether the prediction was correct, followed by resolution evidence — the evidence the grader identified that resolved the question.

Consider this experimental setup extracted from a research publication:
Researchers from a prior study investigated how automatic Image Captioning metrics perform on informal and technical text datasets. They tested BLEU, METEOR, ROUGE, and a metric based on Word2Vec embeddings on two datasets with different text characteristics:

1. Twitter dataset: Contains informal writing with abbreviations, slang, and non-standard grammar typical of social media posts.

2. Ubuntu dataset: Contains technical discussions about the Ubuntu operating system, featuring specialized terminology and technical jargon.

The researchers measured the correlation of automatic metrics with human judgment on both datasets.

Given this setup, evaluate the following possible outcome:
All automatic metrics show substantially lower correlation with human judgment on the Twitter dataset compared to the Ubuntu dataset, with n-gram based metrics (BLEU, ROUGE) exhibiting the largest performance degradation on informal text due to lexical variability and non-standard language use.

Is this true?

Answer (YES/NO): NO